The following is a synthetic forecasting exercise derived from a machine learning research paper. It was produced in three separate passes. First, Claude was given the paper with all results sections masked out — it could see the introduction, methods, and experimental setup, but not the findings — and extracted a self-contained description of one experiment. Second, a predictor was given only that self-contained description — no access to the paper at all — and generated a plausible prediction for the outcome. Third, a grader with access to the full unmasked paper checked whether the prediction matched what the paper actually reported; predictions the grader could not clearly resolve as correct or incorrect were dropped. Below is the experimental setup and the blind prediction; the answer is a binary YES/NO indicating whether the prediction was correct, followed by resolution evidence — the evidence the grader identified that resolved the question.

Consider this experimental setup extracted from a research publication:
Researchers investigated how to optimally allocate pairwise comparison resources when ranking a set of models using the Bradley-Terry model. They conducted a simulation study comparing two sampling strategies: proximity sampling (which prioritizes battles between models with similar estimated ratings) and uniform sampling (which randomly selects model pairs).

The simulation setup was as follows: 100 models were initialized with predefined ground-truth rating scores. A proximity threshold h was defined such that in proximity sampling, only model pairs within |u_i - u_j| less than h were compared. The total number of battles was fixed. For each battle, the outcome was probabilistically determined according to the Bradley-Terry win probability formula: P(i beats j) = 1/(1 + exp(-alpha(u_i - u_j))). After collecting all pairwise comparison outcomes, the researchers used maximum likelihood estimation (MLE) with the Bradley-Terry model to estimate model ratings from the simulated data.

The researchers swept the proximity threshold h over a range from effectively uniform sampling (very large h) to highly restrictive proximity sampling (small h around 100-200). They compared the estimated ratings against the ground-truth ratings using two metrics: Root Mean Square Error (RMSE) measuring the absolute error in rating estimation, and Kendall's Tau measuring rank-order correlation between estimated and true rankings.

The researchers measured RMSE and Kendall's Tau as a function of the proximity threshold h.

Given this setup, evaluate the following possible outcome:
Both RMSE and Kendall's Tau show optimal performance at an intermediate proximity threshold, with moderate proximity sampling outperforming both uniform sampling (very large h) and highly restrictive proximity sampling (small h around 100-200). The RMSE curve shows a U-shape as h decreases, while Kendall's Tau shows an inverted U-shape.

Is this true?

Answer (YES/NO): NO